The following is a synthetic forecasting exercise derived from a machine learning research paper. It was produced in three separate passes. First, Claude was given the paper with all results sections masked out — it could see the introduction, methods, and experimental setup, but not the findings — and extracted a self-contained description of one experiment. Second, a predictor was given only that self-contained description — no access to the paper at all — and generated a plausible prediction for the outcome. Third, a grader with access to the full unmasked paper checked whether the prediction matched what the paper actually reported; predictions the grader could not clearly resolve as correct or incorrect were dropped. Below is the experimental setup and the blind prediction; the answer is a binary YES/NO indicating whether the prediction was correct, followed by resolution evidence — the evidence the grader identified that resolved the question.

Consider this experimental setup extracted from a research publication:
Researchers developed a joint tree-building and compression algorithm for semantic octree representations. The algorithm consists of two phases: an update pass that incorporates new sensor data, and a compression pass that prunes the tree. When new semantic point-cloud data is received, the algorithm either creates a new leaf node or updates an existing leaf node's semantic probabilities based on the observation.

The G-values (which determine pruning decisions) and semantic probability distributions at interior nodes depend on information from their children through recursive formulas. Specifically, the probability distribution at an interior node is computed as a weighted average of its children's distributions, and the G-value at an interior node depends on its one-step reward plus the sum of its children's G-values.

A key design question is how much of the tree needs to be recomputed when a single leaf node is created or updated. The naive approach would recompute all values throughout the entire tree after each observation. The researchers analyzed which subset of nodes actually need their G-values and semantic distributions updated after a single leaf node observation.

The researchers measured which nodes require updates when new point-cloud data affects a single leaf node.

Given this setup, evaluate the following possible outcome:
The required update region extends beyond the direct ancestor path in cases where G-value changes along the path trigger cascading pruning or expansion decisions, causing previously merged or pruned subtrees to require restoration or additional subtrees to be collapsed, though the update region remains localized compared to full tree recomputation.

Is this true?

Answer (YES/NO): NO